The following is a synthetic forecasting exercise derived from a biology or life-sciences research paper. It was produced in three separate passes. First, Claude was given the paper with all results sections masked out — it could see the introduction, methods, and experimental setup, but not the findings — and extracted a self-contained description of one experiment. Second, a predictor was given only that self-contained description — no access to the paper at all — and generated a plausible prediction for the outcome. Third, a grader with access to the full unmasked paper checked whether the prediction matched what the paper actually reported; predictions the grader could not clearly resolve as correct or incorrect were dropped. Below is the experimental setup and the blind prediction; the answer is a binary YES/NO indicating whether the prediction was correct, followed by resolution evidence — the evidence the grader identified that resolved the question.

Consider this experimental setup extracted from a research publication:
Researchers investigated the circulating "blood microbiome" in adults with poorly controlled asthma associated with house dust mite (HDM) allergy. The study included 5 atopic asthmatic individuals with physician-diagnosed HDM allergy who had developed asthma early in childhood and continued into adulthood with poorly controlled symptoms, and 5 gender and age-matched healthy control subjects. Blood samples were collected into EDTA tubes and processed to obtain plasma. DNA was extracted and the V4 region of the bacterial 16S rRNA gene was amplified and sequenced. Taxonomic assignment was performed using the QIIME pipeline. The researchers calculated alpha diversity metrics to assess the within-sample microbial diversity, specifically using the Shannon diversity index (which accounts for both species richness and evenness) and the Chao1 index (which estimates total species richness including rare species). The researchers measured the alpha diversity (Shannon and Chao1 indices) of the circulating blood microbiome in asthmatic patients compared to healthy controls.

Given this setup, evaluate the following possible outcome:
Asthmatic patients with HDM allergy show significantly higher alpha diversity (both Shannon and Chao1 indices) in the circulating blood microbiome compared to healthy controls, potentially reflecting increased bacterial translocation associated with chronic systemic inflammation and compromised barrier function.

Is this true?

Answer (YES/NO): NO